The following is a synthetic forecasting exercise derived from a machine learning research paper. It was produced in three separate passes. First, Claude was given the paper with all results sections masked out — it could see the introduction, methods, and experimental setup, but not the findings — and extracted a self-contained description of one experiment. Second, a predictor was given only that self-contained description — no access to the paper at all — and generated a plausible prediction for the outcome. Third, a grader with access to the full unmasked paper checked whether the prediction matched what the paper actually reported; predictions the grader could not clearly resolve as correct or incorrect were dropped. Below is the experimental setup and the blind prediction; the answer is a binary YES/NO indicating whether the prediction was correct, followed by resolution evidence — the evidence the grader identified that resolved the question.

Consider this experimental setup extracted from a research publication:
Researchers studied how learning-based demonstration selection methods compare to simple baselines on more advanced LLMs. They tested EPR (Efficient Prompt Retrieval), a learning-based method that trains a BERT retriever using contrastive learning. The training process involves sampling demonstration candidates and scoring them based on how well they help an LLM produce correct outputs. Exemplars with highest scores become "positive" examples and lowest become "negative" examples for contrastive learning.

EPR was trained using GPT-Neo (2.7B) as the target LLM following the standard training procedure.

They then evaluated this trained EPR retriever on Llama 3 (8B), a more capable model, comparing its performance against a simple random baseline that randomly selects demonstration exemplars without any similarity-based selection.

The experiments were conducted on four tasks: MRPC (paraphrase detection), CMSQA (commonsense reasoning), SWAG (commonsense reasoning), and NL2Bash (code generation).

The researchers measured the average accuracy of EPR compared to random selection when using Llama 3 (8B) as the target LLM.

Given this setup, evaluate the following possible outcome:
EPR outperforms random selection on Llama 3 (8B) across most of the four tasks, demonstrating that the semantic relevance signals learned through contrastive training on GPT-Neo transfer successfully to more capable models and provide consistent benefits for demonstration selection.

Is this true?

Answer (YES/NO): NO